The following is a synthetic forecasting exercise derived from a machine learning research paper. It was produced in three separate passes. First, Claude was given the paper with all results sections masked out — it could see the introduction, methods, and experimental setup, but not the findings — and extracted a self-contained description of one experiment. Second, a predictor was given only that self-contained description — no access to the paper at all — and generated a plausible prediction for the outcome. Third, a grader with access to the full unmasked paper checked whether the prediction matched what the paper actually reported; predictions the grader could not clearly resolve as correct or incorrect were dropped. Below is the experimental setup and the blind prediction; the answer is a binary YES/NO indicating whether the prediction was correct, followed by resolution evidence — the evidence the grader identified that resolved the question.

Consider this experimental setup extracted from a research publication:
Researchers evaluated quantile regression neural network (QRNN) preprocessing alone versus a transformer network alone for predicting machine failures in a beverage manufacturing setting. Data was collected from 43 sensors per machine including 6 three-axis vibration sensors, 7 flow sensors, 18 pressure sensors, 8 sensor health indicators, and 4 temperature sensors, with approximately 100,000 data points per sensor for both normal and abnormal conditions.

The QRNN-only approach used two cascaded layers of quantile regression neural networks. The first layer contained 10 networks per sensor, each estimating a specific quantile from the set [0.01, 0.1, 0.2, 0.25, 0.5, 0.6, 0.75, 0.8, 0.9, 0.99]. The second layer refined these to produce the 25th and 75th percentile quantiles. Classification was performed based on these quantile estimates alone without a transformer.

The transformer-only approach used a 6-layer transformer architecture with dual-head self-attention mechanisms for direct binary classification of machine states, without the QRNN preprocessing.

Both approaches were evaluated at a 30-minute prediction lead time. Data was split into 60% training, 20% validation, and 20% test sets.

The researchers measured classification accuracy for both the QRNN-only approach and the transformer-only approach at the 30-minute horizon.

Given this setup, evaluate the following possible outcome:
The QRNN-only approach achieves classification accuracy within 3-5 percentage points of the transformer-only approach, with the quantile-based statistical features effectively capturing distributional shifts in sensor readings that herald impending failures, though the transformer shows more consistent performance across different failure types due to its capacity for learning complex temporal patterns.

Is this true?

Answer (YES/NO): NO